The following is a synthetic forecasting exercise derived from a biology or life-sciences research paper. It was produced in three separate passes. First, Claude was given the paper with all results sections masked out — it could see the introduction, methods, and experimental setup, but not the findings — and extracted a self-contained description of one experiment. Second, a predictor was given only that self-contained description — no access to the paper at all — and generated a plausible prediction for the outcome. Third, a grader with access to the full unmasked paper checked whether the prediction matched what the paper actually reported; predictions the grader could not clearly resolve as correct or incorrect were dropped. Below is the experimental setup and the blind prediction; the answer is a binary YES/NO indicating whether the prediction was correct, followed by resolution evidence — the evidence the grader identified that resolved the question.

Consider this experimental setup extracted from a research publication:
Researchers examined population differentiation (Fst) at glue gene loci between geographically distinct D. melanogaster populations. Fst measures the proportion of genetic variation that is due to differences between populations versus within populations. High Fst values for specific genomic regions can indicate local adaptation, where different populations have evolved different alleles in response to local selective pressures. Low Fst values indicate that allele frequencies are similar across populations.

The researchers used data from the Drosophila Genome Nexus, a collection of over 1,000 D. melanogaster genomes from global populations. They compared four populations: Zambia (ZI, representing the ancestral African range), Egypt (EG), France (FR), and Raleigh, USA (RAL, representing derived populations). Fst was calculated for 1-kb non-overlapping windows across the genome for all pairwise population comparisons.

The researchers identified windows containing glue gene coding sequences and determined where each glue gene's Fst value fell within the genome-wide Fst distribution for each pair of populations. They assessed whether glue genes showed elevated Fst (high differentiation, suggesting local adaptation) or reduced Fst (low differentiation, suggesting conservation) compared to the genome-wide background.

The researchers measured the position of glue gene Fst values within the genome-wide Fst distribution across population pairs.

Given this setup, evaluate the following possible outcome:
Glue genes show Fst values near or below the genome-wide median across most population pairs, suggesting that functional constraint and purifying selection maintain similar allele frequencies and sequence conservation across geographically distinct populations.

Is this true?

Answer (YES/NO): NO